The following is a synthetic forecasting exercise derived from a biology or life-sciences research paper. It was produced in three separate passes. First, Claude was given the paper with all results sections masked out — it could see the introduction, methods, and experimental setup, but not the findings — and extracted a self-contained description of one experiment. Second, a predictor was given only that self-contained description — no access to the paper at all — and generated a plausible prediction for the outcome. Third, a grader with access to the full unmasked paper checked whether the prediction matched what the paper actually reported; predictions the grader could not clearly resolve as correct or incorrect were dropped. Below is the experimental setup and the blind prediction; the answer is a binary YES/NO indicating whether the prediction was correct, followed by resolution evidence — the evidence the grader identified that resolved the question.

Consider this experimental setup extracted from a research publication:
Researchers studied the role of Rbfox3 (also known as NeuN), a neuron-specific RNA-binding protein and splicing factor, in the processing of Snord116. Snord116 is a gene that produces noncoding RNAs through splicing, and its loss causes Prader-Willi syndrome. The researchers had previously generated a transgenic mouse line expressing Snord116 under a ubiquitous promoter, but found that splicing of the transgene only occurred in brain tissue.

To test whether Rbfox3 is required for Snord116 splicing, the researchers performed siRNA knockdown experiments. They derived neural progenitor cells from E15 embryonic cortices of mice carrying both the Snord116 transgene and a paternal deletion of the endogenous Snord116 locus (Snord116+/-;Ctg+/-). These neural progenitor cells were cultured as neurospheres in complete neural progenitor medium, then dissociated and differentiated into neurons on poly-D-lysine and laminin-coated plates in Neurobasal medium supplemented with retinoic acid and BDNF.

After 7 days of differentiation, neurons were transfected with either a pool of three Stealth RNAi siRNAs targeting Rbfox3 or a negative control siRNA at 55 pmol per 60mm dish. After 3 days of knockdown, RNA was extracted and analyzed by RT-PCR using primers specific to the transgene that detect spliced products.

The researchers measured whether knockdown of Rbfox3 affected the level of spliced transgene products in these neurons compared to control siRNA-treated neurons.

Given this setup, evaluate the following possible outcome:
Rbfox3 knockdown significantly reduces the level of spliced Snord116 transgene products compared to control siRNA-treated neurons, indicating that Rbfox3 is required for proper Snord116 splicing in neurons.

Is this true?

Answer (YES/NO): YES